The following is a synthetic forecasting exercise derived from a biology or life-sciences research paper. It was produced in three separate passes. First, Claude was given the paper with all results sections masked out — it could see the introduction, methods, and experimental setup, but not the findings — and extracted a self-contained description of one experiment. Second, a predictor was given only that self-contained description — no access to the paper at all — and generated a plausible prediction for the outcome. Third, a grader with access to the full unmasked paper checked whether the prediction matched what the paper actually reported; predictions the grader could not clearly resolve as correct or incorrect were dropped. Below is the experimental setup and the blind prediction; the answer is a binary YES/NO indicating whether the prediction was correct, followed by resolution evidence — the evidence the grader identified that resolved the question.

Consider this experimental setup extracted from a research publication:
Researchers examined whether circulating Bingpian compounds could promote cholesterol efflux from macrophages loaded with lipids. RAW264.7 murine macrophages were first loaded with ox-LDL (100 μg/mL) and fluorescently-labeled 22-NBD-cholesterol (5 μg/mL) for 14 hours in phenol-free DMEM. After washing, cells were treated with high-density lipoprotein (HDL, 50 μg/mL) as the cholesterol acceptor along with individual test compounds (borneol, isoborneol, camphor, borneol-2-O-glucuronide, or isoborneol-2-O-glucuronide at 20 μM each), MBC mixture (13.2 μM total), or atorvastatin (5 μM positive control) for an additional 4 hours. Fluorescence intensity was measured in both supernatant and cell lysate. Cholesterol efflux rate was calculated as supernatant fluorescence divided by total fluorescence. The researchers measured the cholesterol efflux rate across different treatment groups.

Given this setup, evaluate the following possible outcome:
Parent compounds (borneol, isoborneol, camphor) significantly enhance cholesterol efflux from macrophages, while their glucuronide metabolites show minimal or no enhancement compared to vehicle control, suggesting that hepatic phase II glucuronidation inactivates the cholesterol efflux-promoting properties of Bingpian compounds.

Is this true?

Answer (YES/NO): NO